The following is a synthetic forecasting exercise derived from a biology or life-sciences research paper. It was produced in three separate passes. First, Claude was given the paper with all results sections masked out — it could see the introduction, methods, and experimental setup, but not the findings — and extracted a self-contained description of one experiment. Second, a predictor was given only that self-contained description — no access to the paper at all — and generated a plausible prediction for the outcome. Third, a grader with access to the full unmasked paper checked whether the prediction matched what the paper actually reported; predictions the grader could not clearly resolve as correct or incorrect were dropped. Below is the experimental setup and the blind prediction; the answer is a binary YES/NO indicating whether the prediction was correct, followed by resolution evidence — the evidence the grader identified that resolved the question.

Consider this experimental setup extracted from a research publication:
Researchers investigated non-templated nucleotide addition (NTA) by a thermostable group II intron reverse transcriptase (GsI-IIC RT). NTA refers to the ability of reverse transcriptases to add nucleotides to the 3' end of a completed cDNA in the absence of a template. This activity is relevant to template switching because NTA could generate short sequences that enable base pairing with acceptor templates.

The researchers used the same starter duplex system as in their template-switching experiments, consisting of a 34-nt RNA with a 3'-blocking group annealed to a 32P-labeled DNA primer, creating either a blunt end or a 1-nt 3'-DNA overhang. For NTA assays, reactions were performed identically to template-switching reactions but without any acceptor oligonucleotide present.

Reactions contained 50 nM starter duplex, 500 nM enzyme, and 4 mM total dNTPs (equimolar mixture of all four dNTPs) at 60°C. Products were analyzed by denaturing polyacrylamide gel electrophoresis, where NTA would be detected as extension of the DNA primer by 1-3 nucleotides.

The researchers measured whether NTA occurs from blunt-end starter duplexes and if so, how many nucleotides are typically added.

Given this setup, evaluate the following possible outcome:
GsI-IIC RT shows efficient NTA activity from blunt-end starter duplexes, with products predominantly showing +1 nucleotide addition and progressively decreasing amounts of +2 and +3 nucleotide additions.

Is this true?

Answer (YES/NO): YES